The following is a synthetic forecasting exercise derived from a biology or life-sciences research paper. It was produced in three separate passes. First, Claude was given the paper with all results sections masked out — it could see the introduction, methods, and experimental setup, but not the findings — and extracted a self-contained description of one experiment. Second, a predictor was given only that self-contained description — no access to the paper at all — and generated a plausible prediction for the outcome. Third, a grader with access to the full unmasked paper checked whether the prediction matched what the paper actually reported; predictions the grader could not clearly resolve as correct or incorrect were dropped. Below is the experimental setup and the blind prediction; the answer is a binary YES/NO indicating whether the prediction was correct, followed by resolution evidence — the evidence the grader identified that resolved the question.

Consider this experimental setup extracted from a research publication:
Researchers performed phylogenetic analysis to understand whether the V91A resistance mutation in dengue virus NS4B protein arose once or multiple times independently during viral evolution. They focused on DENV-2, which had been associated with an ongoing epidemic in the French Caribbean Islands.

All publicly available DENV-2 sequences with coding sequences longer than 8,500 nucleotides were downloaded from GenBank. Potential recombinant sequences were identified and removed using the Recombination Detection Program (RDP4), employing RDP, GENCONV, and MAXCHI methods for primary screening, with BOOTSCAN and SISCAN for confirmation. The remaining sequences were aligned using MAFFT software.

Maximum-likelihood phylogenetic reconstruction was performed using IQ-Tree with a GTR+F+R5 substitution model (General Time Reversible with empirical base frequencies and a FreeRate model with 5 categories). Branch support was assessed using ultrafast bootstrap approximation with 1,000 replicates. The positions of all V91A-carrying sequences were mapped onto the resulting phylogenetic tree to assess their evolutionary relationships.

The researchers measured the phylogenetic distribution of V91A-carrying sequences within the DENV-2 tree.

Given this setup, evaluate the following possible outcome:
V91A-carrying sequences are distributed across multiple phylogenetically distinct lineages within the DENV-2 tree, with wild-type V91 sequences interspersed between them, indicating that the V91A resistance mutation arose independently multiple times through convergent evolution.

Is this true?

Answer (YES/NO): YES